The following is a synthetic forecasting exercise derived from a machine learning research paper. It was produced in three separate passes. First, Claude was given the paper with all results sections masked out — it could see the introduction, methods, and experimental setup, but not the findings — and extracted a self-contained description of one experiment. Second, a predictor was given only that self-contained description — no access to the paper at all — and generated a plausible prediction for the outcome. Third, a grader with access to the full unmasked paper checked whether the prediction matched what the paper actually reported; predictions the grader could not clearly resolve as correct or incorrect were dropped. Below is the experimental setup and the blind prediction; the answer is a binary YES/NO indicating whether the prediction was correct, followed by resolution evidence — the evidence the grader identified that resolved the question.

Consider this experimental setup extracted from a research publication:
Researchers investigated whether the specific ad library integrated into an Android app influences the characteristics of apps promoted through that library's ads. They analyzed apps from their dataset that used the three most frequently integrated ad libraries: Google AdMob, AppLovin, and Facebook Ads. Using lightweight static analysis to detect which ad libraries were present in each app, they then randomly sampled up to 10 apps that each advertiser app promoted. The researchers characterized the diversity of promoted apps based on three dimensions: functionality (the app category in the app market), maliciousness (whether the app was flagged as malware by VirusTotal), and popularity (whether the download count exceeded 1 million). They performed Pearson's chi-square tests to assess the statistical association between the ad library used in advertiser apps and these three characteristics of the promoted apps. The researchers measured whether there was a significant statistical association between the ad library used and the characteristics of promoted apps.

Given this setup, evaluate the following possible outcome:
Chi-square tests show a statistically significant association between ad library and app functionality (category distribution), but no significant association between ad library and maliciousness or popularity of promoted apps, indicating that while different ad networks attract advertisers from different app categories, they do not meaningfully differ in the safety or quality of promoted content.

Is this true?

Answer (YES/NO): NO